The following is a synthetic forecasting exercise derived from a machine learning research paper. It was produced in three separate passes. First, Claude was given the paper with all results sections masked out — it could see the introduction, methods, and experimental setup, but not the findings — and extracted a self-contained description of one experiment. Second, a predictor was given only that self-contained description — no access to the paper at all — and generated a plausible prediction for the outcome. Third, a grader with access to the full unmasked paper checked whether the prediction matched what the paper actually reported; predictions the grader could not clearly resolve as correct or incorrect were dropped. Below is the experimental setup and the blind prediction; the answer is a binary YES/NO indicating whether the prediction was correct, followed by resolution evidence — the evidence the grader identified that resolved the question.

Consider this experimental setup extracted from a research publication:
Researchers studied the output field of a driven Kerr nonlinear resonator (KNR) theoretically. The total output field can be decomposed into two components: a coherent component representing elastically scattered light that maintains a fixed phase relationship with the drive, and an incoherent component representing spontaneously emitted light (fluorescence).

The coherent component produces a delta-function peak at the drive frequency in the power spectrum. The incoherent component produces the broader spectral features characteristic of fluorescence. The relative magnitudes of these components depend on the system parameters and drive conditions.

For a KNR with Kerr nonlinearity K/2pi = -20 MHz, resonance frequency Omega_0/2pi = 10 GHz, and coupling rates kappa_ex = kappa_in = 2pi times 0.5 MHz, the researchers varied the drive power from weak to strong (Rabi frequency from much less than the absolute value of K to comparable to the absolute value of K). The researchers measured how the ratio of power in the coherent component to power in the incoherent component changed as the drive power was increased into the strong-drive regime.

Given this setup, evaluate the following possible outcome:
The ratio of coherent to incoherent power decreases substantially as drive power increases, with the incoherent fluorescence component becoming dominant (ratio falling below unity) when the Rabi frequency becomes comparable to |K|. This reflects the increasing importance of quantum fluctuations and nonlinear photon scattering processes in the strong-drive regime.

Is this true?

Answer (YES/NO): NO